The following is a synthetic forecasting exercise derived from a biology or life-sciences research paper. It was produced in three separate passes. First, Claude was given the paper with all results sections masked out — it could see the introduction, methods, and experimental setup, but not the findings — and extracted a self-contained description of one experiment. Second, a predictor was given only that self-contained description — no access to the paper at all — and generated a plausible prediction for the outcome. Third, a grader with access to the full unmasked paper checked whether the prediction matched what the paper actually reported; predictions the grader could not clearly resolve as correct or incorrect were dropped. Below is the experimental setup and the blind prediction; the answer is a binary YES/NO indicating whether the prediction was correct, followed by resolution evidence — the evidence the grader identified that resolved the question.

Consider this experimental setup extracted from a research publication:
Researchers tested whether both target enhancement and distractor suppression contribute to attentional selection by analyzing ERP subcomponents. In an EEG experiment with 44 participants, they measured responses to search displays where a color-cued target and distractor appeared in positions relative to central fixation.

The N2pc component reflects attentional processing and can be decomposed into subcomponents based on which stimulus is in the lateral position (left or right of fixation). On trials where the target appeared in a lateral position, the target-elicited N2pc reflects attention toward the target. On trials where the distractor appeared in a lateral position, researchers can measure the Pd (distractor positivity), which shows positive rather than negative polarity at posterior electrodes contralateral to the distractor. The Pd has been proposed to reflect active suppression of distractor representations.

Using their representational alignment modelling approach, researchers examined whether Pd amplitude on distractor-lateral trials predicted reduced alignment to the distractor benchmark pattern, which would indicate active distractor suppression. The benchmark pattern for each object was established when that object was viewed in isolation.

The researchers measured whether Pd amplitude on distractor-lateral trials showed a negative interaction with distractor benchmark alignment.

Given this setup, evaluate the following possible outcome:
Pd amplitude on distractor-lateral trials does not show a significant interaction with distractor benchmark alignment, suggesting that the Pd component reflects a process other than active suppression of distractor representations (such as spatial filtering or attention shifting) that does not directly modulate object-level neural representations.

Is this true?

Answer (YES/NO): NO